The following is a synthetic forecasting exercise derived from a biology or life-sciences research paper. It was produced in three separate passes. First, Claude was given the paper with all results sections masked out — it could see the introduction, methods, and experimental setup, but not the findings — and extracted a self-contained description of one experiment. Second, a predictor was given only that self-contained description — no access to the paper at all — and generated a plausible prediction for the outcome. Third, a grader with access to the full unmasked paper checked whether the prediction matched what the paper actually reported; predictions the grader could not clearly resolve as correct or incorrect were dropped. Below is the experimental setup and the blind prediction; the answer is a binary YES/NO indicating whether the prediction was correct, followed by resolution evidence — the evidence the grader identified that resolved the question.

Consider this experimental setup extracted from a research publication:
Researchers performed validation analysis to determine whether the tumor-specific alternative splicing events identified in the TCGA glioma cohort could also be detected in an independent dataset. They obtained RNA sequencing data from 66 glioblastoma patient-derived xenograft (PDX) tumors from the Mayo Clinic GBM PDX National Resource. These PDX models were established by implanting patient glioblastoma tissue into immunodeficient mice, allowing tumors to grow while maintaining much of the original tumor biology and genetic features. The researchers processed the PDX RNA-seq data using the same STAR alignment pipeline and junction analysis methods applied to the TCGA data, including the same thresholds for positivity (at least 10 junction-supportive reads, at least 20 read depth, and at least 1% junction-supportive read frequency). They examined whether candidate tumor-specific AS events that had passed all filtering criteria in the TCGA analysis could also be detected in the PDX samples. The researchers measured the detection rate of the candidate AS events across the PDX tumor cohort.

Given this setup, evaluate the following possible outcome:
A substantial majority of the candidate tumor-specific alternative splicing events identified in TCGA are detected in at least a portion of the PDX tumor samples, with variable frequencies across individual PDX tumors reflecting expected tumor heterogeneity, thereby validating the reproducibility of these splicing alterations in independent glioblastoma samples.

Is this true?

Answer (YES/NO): YES